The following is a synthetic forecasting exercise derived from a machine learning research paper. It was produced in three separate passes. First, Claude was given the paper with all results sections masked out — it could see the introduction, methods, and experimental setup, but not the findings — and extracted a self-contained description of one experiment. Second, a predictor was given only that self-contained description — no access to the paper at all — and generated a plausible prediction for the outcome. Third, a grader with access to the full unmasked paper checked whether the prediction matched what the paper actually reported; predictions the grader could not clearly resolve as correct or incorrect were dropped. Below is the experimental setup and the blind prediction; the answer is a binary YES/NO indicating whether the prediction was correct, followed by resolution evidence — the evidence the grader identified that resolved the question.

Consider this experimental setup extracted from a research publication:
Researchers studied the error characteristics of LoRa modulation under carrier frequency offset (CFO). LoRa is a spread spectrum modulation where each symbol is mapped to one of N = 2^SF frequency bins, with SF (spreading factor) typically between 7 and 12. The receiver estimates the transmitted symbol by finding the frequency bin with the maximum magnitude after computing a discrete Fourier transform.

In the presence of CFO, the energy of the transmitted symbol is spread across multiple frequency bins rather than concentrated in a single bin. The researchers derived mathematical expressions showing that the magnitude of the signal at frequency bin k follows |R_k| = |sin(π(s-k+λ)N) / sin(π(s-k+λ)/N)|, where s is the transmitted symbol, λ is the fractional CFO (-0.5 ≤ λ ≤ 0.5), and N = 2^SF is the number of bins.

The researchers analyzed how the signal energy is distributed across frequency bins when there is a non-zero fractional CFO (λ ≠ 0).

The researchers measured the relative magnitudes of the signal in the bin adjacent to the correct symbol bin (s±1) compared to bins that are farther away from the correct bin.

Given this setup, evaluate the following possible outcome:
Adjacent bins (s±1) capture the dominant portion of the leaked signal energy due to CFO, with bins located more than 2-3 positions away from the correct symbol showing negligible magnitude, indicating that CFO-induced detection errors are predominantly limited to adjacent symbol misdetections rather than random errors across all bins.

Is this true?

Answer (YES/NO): NO